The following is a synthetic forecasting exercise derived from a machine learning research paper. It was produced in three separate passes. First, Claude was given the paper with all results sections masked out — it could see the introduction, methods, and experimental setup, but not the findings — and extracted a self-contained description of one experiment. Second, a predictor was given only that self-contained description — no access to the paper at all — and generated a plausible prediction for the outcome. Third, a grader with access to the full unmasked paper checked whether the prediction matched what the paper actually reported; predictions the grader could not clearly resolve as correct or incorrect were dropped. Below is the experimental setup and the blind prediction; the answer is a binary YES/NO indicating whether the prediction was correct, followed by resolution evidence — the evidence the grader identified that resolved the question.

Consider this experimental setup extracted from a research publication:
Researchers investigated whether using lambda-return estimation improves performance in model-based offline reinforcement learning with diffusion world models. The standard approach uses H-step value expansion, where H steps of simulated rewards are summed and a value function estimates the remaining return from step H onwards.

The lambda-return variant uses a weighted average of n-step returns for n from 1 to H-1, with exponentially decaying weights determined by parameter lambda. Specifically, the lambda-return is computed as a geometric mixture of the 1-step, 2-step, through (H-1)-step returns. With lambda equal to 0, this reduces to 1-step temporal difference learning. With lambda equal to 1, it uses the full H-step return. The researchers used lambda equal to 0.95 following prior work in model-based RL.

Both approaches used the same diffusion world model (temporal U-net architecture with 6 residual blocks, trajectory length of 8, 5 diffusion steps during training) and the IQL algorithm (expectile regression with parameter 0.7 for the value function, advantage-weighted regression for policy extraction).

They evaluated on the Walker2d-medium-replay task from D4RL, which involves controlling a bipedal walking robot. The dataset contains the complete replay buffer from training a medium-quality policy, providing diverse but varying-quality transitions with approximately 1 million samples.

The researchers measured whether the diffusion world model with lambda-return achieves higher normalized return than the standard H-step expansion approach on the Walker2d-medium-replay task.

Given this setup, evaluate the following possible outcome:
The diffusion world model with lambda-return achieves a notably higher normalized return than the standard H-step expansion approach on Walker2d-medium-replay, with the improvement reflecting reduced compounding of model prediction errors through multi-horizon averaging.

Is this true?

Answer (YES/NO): NO